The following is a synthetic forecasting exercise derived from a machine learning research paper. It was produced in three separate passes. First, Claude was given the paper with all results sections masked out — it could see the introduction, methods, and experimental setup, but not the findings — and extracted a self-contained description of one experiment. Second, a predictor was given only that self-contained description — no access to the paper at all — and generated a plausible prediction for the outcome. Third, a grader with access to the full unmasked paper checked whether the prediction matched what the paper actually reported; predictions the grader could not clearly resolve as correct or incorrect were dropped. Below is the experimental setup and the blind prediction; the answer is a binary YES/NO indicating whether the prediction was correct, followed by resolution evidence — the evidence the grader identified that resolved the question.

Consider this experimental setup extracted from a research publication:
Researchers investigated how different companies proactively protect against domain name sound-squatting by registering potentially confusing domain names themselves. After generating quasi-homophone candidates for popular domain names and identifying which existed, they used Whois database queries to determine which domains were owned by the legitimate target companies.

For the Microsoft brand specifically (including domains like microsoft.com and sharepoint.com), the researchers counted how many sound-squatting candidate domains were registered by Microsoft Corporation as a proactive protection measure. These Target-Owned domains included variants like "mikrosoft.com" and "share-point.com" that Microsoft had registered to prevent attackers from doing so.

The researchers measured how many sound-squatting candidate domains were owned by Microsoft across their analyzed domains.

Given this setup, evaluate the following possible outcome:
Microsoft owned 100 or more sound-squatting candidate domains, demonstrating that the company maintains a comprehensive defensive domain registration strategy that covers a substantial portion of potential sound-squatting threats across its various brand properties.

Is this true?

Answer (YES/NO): NO